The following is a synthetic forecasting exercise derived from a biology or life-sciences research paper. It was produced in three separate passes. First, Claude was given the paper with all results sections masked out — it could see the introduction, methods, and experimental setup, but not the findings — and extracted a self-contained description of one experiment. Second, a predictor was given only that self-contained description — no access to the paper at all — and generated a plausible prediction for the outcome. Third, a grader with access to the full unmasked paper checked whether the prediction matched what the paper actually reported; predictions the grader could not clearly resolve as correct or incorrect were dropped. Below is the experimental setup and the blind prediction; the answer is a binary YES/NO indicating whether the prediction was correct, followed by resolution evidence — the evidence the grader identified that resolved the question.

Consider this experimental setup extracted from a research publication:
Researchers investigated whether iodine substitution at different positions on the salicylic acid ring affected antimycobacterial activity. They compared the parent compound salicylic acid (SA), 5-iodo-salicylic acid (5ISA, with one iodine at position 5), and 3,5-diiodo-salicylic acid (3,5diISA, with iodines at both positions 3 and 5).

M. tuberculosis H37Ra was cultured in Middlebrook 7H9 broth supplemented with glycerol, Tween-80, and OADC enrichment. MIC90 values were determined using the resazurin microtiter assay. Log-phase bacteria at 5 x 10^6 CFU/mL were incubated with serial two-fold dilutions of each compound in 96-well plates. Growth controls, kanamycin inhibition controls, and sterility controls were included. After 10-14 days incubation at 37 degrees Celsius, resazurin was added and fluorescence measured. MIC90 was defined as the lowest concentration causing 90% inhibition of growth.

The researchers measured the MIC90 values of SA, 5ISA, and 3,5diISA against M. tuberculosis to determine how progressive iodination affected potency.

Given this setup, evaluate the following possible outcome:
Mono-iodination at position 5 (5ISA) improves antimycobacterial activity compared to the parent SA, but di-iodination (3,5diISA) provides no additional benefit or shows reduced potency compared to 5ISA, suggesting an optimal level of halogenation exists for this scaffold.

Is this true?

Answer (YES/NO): YES